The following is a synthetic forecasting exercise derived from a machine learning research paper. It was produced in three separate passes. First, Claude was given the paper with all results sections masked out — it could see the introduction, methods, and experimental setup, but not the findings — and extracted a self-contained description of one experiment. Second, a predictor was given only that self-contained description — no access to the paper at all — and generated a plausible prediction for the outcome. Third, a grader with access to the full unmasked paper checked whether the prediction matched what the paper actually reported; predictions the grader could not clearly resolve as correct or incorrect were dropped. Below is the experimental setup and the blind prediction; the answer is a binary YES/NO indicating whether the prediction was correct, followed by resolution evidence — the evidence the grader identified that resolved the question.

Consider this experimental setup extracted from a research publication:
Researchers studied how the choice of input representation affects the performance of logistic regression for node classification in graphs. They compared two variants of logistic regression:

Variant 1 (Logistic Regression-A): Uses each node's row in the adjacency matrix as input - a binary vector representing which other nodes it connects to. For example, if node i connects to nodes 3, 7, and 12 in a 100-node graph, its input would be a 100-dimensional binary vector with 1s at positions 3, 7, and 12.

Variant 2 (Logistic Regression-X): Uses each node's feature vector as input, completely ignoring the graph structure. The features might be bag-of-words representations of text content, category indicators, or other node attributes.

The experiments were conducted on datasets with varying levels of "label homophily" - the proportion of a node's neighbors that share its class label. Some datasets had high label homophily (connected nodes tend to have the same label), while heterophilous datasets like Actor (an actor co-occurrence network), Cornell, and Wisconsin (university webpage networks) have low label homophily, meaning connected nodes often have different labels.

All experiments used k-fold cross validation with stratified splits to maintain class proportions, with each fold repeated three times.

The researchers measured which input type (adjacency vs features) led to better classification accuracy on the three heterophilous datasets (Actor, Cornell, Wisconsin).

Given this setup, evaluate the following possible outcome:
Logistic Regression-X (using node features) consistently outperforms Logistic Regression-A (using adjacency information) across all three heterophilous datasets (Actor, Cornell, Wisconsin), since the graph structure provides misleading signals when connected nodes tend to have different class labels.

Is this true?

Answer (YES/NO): YES